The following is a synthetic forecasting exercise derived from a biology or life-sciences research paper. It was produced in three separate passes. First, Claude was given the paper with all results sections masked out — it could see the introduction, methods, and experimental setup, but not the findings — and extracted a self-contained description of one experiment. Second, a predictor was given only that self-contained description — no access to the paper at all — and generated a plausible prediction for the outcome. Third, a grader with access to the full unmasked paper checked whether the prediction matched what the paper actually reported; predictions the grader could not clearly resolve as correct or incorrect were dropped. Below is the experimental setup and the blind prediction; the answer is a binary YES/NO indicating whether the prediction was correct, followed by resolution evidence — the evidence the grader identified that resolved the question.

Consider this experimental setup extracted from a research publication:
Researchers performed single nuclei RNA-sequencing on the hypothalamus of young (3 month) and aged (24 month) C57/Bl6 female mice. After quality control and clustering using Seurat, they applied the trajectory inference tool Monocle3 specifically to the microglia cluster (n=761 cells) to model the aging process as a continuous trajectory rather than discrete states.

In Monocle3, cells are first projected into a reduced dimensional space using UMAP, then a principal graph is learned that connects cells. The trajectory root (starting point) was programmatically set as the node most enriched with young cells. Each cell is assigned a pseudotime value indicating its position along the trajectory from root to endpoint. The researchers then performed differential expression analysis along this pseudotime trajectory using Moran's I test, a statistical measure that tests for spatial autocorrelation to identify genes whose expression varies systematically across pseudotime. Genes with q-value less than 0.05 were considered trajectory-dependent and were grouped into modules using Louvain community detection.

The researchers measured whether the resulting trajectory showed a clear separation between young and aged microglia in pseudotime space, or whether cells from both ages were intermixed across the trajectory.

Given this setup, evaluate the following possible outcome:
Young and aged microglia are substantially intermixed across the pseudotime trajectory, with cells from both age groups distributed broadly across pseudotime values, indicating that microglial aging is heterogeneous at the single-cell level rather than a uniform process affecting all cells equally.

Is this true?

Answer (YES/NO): NO